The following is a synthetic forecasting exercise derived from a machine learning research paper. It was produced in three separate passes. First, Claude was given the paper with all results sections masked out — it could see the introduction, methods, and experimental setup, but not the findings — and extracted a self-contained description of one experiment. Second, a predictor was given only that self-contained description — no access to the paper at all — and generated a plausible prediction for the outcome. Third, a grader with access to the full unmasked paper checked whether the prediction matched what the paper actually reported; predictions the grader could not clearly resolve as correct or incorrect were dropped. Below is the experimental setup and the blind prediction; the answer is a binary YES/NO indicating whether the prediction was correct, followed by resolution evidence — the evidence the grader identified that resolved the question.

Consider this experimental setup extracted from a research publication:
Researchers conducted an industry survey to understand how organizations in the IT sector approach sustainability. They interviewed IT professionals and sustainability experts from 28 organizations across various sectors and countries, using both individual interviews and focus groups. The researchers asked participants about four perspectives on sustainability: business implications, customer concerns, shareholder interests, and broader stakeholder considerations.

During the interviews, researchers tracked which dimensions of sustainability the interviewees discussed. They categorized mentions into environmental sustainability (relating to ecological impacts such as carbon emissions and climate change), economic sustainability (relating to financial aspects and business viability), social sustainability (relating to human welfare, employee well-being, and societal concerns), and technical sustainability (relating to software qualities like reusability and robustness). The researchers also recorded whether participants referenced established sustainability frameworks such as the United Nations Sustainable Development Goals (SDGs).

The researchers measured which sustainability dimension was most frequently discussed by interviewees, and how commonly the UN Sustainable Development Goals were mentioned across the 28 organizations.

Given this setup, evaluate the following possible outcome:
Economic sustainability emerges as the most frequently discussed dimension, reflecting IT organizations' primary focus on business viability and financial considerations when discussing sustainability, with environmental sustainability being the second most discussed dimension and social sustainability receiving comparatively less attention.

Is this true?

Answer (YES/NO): NO